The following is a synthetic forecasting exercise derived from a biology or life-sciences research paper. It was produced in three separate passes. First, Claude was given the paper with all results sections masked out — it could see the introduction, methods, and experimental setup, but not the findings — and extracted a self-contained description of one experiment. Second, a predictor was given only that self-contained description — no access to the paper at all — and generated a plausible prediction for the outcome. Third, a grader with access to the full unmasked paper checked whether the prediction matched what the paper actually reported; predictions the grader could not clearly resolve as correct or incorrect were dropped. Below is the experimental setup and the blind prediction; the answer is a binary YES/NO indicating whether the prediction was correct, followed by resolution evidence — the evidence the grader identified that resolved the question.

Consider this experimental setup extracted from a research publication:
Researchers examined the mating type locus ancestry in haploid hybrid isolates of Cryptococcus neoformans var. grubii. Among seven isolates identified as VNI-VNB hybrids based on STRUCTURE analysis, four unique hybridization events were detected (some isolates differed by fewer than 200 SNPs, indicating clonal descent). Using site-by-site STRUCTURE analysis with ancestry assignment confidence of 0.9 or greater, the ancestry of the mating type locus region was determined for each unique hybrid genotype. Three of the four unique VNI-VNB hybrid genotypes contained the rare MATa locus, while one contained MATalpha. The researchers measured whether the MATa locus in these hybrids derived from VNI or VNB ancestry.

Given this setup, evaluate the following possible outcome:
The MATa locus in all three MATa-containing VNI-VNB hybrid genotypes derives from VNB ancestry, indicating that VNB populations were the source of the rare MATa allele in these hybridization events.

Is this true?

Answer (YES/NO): YES